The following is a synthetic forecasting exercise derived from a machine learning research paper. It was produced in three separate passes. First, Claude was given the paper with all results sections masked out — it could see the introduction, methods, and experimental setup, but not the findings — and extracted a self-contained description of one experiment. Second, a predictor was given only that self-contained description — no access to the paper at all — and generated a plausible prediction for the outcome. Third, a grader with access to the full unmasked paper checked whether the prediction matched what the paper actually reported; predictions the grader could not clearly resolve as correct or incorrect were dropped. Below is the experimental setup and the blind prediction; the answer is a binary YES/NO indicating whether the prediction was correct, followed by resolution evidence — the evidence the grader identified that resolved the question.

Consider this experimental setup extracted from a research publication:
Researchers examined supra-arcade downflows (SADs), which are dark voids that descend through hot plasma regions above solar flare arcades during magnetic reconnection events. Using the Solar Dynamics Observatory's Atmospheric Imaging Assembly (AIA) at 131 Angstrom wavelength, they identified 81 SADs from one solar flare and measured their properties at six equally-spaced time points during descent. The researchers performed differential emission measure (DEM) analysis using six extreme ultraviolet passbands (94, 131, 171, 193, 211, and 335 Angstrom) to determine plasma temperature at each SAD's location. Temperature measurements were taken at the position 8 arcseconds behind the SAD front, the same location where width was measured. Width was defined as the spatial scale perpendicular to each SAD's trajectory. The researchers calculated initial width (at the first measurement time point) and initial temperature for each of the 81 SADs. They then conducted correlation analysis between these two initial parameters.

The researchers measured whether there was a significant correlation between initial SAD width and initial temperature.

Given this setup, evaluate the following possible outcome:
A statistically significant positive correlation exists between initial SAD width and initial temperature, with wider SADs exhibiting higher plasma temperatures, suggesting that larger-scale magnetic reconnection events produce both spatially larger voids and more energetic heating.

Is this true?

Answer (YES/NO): NO